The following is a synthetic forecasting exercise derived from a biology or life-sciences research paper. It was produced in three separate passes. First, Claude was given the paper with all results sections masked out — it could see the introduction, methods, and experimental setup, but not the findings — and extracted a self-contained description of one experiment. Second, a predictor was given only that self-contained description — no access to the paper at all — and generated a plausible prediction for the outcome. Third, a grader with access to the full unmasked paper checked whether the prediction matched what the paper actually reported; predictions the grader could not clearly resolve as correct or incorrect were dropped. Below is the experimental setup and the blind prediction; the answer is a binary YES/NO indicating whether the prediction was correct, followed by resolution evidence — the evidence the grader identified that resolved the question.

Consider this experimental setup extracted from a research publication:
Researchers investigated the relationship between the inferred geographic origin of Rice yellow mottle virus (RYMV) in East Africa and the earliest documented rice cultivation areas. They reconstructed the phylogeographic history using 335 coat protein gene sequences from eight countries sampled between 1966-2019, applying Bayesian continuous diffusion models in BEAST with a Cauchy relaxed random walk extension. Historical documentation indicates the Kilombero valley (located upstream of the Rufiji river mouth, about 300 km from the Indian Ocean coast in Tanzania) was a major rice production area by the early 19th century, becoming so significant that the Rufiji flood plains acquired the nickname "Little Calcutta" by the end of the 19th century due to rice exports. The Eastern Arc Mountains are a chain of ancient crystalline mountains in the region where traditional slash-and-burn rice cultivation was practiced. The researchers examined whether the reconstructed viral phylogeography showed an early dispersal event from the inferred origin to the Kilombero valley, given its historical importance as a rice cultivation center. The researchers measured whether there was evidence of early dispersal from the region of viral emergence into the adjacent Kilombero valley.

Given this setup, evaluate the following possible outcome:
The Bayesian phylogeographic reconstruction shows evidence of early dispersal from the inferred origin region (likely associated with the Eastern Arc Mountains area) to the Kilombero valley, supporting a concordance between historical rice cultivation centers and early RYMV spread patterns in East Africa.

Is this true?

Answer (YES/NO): YES